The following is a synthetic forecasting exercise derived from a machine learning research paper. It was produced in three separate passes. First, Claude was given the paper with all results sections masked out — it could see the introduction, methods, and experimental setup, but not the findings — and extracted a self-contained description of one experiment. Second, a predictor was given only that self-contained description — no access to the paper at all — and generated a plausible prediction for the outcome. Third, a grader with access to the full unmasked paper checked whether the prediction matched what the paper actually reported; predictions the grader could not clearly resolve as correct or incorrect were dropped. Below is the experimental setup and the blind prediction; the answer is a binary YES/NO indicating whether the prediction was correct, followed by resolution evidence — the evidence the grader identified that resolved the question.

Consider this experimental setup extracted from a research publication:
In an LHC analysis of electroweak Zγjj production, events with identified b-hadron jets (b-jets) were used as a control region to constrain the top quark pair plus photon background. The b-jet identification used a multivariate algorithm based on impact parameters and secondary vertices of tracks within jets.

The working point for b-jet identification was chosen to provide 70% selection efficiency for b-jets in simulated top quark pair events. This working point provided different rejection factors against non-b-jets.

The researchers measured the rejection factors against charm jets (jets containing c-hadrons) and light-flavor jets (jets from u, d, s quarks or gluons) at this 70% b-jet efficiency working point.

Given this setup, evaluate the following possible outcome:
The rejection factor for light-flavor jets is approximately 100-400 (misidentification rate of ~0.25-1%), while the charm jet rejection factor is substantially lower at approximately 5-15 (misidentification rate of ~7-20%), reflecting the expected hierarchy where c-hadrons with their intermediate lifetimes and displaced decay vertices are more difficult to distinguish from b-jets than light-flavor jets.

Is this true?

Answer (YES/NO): YES